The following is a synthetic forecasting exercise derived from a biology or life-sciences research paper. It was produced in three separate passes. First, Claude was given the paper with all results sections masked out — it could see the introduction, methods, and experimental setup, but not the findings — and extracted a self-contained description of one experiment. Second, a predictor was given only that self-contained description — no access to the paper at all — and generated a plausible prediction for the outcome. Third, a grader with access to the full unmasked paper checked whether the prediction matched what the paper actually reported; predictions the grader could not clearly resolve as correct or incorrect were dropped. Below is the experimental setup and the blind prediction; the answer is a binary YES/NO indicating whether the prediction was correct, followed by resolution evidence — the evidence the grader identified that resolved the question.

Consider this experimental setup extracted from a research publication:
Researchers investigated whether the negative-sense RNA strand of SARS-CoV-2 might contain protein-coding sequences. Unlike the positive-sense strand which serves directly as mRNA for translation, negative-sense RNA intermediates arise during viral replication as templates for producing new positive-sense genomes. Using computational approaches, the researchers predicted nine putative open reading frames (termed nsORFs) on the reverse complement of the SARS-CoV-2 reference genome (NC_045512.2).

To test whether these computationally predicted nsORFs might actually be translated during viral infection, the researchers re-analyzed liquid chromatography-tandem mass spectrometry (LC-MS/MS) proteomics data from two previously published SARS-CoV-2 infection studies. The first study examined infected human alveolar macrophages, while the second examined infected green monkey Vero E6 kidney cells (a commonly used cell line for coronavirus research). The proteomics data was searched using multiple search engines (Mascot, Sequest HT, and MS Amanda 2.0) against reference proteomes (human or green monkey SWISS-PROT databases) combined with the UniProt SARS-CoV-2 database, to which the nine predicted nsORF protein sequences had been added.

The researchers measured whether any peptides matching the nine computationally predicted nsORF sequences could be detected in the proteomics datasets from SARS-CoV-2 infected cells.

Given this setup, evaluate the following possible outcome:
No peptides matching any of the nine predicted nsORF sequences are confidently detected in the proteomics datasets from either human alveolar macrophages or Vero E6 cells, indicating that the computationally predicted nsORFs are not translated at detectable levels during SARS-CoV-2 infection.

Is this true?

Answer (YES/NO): YES